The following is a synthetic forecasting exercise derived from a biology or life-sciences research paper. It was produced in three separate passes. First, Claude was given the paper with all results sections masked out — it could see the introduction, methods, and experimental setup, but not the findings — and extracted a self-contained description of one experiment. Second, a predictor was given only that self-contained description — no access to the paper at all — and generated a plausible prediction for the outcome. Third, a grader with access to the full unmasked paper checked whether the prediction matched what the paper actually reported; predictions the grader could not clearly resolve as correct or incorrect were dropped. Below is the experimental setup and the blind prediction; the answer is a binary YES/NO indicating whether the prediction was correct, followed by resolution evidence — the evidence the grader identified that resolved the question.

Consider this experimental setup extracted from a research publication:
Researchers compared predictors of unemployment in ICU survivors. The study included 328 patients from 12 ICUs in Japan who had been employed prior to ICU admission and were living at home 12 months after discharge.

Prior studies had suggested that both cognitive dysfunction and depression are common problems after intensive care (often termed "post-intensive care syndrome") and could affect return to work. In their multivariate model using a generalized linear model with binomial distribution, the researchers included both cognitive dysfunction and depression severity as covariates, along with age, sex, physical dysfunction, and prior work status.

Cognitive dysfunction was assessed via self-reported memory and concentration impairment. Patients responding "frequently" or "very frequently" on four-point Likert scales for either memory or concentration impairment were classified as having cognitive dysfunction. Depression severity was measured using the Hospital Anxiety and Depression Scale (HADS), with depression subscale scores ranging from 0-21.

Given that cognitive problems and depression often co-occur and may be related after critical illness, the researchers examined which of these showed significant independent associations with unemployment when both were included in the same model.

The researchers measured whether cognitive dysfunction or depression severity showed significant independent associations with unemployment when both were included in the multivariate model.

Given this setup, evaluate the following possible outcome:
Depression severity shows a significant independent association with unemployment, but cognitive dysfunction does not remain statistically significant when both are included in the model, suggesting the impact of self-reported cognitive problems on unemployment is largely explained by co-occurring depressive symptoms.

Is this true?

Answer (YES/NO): YES